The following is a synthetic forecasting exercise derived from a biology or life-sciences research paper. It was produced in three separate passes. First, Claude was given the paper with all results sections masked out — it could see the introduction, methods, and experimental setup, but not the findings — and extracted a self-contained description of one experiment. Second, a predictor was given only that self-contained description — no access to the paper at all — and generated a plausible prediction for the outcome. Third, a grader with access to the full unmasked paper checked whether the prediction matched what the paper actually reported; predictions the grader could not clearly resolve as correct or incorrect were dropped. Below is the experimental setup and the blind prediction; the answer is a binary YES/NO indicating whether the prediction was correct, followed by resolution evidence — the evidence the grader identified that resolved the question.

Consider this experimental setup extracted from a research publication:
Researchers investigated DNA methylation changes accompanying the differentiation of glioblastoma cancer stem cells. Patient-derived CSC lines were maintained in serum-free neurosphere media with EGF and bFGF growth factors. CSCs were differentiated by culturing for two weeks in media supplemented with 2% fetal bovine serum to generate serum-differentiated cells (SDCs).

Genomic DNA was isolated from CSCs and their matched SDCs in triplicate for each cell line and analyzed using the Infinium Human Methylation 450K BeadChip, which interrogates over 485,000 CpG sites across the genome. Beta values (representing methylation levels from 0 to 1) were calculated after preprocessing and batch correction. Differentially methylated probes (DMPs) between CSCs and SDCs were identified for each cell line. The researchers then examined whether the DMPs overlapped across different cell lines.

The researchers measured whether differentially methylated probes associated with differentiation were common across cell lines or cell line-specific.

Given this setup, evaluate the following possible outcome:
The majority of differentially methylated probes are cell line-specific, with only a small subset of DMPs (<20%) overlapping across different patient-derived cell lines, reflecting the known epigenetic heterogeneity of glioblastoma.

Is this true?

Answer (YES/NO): YES